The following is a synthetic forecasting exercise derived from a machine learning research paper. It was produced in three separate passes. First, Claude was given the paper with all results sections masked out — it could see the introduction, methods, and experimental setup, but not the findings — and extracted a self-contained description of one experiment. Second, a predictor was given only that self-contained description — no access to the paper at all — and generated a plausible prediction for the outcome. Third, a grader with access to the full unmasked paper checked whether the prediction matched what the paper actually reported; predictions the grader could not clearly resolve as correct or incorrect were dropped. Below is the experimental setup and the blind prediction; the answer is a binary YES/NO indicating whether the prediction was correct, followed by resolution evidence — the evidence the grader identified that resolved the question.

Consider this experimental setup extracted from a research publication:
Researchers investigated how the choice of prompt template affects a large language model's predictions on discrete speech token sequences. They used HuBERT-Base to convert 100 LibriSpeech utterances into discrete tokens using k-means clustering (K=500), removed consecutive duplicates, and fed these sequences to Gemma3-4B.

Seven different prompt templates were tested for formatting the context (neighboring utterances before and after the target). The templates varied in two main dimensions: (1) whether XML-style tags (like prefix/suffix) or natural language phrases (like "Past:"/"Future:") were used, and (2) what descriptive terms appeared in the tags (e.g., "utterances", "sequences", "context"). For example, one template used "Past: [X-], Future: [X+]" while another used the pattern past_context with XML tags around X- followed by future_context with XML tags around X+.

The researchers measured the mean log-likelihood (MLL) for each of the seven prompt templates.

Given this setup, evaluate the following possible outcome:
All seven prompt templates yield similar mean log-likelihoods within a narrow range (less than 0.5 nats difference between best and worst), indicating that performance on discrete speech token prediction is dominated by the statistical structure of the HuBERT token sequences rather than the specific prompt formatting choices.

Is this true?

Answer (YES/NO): YES